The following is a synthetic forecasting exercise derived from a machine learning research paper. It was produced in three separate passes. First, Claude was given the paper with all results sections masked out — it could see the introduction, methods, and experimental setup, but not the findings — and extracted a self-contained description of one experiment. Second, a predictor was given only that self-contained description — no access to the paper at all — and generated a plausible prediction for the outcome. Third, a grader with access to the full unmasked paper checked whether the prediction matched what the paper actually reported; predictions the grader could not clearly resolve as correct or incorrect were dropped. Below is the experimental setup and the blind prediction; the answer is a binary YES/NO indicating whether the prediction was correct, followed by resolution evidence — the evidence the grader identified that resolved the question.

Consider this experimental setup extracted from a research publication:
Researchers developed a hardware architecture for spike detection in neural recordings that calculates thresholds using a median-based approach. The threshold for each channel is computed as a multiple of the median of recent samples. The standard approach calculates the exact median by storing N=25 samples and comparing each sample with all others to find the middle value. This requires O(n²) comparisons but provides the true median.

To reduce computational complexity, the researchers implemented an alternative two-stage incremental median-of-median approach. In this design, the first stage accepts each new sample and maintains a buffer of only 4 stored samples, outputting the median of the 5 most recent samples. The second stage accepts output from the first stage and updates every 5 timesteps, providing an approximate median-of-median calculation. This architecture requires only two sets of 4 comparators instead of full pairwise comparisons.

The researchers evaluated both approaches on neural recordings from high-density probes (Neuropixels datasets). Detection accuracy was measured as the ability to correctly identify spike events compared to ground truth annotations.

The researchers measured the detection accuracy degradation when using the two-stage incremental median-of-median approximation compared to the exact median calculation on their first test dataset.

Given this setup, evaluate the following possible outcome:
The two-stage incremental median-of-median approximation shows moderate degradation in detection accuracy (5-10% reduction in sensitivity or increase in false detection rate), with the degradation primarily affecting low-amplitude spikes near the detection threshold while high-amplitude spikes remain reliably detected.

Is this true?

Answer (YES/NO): NO